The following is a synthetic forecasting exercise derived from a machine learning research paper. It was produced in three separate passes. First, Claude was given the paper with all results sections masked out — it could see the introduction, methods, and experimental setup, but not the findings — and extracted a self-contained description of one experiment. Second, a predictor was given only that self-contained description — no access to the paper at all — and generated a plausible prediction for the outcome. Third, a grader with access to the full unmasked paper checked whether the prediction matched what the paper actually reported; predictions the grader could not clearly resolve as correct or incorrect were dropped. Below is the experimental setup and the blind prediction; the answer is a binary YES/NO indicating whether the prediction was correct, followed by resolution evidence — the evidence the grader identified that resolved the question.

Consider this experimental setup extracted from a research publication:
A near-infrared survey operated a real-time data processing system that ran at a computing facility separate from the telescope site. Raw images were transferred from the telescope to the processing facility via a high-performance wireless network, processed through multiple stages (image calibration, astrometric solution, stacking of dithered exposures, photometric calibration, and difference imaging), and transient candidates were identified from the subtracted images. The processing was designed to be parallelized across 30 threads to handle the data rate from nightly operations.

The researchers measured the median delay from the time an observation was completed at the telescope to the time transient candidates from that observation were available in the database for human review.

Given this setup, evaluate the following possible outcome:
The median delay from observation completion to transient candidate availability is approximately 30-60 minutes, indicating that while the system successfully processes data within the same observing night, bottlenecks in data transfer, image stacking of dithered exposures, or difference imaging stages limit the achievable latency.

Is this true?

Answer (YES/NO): NO